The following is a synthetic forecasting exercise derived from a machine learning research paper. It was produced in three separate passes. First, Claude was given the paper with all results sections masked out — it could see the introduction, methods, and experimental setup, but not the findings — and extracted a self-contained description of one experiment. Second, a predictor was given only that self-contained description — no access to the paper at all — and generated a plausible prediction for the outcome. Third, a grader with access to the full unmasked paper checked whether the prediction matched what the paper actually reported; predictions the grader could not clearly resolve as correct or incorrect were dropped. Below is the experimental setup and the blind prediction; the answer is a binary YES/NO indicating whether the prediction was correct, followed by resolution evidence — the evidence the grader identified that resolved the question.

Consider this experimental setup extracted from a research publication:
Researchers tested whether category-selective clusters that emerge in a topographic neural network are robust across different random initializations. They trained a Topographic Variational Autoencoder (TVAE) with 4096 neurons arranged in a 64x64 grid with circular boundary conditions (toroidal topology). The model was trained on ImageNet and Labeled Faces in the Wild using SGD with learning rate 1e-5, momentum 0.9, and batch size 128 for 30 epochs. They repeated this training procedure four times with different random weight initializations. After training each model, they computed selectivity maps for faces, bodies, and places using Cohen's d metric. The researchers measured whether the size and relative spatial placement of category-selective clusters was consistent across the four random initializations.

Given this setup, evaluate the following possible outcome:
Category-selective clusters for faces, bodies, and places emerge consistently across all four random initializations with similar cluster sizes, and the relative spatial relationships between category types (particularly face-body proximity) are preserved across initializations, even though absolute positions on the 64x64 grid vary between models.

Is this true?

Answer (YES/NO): YES